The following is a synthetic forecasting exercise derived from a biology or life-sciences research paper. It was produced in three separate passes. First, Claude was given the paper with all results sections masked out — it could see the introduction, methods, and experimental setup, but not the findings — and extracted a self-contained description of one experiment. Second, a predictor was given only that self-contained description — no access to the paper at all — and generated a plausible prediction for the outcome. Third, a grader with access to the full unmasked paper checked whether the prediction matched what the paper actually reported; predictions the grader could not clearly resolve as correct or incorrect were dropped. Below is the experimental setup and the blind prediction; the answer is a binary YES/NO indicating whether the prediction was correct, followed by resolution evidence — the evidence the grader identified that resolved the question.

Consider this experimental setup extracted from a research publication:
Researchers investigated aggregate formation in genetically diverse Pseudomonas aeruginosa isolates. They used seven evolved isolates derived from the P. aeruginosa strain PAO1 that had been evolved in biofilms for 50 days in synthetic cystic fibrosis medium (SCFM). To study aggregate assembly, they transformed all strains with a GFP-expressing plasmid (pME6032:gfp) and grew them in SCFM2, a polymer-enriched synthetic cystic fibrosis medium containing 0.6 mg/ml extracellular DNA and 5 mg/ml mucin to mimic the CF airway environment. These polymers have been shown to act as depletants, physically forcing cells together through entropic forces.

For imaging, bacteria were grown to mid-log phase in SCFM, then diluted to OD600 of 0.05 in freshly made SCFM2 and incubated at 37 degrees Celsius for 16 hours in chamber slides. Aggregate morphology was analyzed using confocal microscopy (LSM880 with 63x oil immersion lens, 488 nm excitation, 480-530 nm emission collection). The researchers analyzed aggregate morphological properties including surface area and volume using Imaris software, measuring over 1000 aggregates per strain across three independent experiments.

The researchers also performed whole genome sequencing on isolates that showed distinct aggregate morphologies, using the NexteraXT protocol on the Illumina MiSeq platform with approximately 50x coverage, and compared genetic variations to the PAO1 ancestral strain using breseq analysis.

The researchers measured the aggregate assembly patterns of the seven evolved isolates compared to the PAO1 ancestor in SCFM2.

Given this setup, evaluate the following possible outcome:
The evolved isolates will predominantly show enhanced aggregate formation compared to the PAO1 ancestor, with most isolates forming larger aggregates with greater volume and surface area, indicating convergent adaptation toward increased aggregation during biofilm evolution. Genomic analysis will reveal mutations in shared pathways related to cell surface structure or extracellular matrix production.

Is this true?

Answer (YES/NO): NO